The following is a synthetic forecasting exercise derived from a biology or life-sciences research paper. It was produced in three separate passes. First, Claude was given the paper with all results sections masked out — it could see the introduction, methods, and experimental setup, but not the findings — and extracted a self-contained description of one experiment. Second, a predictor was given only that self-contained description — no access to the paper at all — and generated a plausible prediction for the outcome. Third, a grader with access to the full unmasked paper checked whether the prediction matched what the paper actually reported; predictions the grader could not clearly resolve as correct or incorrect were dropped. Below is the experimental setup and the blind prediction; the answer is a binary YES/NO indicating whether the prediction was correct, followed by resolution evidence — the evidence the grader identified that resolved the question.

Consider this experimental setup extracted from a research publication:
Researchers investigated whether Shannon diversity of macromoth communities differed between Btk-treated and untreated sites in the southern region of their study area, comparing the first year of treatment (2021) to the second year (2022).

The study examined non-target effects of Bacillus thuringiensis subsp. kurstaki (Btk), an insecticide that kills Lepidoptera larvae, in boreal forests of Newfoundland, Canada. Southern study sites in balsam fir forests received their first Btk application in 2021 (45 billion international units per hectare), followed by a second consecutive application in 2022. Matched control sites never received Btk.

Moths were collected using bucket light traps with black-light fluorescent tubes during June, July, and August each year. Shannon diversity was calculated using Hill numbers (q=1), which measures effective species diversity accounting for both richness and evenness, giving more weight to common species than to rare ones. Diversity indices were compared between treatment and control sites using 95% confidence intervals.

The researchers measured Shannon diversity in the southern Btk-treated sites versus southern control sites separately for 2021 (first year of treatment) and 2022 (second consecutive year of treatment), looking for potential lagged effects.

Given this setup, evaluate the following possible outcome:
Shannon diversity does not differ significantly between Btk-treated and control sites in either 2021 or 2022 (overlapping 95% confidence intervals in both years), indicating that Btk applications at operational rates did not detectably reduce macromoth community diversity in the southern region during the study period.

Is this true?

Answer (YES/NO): NO